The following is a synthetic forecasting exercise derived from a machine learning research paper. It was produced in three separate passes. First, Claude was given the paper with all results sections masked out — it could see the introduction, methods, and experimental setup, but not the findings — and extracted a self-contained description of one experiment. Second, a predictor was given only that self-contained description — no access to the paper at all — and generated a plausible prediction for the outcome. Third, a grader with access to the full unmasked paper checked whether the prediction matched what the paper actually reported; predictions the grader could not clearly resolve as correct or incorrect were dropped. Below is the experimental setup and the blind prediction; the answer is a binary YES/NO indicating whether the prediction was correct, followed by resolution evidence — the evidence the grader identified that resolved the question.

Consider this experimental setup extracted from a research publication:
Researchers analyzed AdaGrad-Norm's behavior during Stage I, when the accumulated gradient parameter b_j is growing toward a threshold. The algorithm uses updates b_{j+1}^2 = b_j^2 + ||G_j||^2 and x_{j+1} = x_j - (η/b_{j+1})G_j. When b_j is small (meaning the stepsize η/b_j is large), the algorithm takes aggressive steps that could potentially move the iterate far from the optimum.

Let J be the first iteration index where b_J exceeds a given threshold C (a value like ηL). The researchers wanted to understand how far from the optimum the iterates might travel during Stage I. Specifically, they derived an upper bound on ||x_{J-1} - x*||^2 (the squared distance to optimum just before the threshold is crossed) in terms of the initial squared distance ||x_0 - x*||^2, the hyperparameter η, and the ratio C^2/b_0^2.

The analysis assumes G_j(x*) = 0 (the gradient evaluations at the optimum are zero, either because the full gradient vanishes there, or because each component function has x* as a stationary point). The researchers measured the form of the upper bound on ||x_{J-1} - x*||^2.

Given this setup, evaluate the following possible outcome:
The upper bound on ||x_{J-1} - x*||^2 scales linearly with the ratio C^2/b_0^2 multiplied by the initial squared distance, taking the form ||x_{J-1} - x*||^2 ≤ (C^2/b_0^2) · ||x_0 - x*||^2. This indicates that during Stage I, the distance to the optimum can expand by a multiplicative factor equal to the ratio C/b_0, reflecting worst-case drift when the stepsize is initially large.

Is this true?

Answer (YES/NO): NO